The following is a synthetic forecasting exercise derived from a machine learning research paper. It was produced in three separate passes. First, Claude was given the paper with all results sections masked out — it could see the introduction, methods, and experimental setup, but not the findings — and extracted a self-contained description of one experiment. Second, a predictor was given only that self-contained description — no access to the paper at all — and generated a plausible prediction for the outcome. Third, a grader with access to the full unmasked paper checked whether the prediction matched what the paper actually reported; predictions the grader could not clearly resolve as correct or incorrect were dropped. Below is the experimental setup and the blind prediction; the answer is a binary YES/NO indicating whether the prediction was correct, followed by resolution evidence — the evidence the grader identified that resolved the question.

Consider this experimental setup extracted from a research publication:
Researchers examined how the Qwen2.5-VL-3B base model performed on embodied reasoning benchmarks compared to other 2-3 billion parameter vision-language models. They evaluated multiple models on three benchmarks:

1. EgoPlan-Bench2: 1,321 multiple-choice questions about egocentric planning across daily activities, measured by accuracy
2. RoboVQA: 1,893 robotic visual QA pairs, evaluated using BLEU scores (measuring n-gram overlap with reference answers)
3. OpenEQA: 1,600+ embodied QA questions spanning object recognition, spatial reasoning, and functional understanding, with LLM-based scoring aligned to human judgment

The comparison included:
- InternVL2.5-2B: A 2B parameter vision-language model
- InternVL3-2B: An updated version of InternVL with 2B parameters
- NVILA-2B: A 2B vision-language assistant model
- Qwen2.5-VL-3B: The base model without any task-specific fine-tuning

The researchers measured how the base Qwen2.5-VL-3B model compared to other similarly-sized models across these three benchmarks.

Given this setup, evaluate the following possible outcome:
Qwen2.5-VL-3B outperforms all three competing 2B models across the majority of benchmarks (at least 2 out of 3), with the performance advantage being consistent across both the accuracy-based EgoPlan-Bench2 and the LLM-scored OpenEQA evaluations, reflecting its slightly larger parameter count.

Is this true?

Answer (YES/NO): NO